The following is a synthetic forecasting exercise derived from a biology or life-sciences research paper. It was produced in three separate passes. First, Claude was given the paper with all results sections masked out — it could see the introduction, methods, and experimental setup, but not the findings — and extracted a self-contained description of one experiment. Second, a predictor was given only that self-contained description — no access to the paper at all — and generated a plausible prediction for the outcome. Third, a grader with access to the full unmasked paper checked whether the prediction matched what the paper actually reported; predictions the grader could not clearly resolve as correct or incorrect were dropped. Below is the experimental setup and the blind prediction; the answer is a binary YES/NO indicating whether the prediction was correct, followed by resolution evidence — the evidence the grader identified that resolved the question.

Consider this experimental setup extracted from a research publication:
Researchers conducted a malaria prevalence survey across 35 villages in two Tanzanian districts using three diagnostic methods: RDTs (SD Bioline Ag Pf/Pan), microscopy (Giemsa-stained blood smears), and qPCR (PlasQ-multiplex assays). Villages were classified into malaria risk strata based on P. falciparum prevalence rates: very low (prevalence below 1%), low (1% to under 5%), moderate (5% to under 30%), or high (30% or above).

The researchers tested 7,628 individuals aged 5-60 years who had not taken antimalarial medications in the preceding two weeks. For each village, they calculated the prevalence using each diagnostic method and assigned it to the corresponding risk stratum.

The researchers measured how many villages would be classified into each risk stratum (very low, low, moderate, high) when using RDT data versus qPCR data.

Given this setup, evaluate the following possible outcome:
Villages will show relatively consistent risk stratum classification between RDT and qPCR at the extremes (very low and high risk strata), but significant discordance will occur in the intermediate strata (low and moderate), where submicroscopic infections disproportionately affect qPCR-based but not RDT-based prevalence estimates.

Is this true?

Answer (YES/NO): NO